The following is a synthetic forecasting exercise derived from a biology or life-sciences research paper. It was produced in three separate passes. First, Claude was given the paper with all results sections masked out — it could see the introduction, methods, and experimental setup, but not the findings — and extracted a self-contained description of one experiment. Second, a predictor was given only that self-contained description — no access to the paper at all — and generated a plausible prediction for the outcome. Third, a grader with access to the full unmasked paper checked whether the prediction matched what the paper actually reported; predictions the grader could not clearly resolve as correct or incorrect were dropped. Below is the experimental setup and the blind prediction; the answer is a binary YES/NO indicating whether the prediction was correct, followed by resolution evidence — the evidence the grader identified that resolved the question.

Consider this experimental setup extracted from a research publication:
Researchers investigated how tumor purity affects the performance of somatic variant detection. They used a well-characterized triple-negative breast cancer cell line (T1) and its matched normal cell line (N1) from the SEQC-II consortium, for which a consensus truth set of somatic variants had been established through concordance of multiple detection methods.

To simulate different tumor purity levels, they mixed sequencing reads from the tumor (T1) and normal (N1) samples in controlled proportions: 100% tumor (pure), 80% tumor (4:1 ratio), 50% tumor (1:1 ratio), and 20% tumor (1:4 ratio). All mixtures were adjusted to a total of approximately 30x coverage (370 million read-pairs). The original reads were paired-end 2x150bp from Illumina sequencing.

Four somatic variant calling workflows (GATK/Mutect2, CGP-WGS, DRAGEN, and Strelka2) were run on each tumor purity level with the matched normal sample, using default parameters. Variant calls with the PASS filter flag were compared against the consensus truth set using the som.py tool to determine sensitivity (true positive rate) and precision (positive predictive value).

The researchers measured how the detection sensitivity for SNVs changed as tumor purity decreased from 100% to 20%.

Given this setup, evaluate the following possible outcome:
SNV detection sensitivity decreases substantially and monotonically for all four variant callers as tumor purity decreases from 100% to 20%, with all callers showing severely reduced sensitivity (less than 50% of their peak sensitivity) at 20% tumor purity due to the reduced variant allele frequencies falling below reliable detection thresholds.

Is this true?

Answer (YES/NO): NO